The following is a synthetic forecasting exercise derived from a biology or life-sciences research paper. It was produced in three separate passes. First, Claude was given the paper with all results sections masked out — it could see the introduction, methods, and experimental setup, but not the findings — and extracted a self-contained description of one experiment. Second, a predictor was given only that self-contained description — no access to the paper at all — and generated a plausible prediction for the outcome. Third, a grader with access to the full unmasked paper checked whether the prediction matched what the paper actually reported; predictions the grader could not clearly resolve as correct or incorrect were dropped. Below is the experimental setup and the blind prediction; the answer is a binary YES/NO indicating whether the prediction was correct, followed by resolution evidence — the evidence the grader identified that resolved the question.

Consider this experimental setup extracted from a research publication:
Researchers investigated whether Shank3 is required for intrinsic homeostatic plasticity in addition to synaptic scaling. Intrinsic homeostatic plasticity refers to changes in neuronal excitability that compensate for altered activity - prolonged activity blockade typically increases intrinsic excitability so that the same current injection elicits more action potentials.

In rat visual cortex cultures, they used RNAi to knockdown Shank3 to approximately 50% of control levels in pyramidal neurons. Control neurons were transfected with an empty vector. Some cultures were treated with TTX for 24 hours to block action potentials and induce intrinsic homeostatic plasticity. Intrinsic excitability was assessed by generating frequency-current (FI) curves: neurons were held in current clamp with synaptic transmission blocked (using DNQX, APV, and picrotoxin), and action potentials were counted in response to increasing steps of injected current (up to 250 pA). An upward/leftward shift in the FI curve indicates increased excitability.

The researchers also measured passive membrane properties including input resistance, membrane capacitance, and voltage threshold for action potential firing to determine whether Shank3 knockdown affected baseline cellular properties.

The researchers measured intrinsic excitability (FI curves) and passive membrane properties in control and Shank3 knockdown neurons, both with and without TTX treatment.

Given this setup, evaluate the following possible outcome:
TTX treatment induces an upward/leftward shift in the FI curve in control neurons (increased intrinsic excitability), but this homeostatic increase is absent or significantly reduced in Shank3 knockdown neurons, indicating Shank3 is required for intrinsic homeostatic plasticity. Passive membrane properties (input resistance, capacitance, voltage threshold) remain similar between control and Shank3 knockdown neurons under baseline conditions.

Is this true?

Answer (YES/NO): YES